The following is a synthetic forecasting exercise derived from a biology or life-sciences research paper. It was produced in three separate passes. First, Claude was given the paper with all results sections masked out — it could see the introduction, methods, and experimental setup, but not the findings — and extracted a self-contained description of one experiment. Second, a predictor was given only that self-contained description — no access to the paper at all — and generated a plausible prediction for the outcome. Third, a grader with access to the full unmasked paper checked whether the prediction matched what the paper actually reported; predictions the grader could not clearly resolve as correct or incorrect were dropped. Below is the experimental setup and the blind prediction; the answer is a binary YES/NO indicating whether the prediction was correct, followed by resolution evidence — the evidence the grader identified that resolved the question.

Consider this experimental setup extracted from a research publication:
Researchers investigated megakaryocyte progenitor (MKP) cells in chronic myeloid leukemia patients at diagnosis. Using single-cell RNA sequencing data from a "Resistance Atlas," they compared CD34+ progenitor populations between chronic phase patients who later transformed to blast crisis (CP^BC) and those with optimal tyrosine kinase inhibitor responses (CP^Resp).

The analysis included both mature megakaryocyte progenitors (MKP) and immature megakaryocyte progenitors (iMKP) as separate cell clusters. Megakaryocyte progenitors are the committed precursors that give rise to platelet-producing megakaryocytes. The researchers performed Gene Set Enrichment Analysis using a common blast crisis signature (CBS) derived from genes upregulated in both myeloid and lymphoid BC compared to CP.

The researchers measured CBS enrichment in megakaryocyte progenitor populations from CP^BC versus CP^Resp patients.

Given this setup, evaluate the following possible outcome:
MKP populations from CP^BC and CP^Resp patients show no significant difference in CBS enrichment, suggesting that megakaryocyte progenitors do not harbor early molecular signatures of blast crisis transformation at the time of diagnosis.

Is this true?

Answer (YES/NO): NO